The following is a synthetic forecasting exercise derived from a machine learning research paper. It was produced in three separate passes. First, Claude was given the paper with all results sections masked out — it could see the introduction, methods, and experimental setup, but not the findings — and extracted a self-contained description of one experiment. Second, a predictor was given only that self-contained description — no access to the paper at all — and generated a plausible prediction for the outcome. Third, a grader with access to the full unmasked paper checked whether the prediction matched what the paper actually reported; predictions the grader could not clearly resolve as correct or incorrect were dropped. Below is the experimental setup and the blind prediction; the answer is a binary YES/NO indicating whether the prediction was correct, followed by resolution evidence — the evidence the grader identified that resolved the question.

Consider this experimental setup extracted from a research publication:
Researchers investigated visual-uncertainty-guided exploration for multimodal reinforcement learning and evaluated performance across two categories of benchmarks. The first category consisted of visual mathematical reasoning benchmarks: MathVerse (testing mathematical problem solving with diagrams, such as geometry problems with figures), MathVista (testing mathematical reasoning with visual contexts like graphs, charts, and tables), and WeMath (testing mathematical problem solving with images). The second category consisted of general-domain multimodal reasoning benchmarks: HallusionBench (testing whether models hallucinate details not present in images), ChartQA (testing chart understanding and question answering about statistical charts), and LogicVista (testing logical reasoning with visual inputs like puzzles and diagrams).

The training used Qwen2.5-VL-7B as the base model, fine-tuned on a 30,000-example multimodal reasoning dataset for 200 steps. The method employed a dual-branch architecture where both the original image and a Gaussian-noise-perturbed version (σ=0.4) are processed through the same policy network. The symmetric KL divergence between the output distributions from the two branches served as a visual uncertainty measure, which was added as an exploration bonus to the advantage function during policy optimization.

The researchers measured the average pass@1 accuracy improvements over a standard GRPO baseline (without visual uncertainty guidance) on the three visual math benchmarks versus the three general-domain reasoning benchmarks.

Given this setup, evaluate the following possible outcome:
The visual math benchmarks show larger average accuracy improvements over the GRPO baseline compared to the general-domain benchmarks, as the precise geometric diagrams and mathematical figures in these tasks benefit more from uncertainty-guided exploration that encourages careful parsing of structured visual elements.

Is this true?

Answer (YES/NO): NO